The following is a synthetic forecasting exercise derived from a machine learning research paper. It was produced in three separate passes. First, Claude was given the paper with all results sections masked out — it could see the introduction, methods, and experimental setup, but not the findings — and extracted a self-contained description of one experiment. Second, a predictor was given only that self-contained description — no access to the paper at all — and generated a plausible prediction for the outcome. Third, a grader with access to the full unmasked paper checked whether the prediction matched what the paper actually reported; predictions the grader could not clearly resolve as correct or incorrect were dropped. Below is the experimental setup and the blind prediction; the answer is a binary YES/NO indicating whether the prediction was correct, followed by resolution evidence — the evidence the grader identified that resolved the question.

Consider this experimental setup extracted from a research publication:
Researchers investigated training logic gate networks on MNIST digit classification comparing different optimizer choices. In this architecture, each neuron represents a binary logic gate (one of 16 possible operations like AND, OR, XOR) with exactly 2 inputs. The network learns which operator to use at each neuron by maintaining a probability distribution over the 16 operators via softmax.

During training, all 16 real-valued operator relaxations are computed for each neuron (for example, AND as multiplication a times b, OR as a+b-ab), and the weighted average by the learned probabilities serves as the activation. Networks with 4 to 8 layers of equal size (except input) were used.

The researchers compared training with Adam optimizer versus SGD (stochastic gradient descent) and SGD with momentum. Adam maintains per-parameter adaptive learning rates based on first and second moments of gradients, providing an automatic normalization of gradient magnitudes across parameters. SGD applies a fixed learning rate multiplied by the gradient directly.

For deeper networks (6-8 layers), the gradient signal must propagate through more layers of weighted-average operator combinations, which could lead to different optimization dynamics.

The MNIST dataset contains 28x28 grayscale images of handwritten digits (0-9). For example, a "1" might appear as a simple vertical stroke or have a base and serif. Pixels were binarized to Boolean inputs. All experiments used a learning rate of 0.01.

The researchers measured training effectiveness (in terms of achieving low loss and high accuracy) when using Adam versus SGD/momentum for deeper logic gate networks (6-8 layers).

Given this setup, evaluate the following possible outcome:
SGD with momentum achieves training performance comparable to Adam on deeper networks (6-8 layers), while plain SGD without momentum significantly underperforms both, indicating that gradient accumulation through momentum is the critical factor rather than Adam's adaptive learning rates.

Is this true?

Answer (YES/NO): NO